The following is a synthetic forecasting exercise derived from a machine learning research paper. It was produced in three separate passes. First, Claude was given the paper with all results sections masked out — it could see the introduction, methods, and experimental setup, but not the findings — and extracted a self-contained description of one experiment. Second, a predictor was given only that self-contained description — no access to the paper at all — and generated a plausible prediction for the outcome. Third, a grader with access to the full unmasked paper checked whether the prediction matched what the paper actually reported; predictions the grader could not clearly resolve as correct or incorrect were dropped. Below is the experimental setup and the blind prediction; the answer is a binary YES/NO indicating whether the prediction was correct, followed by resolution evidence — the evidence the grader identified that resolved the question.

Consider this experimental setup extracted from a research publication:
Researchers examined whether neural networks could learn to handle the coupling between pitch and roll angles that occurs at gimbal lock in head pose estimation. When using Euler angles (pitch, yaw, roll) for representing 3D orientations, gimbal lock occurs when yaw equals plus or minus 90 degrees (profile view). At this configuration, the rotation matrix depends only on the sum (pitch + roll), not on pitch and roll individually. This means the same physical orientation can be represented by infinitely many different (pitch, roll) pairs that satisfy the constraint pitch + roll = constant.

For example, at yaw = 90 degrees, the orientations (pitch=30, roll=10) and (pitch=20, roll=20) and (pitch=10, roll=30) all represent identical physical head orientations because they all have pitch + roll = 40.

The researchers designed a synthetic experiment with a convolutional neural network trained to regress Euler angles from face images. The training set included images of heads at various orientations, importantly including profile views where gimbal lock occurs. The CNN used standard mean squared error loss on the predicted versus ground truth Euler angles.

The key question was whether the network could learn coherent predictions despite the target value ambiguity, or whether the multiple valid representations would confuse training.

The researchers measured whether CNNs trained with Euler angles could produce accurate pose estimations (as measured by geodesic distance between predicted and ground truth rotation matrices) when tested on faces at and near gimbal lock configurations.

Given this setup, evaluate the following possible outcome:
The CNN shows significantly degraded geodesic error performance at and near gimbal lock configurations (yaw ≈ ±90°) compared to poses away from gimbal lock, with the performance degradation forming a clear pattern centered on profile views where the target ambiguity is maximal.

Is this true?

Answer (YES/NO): NO